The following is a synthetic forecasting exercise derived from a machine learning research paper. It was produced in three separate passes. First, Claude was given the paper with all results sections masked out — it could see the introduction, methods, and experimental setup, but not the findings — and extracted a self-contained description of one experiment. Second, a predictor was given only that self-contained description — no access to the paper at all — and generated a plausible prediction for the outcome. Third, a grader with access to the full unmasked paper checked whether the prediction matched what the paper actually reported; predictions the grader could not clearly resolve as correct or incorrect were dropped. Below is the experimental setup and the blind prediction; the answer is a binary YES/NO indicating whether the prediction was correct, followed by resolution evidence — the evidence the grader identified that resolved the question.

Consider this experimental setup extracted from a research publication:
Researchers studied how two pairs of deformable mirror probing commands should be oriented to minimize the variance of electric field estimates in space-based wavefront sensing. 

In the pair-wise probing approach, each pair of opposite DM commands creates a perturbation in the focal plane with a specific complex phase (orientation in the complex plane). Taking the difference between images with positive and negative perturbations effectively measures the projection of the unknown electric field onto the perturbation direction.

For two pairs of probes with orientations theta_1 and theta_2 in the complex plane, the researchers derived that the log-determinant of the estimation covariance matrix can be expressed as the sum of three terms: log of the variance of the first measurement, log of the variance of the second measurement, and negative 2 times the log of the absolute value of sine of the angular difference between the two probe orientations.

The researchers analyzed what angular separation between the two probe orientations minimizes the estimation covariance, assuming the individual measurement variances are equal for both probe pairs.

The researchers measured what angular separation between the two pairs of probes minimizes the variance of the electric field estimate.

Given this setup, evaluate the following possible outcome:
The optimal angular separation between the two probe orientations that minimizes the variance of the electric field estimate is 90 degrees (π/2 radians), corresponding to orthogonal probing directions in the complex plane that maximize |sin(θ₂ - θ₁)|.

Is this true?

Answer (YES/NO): YES